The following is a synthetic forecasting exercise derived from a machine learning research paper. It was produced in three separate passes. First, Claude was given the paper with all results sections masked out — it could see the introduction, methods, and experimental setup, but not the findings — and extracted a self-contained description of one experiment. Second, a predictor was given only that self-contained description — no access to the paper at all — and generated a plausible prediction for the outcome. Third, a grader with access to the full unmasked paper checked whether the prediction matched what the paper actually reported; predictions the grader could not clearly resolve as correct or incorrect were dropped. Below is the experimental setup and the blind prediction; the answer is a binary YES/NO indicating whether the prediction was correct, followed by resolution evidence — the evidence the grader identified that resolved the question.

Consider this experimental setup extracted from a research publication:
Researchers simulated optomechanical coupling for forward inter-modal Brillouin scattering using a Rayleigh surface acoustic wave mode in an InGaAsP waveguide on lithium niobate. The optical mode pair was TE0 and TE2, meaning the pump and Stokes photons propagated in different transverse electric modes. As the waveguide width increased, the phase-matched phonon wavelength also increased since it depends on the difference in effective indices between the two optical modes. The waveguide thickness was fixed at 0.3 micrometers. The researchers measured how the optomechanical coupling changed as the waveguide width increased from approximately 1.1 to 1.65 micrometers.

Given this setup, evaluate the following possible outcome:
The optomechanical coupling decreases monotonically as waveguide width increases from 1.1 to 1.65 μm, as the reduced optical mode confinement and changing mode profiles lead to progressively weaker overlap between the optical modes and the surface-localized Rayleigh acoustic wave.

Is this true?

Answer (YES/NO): YES